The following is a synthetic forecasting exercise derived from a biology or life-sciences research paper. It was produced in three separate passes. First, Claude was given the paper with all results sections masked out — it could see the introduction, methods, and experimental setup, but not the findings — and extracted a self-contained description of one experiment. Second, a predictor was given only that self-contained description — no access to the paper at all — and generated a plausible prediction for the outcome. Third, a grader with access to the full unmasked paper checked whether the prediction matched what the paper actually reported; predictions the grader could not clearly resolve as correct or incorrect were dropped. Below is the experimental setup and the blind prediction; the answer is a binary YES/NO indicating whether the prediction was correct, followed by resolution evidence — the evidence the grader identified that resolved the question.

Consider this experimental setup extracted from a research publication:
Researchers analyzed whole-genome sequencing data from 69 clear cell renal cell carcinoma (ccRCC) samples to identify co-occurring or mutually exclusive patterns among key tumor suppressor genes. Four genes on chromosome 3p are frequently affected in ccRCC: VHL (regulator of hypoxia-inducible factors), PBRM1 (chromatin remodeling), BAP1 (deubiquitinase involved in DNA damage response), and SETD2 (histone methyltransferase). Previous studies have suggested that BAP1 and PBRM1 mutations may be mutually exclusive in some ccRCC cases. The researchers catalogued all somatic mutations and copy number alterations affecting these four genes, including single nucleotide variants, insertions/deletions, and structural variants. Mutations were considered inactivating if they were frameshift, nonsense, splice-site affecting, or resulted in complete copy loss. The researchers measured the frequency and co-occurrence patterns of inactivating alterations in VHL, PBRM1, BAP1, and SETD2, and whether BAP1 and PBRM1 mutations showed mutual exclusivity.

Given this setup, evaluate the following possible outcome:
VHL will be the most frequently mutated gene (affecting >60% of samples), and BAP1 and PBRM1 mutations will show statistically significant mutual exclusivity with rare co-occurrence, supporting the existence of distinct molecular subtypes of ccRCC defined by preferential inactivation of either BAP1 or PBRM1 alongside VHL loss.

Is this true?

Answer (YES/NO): NO